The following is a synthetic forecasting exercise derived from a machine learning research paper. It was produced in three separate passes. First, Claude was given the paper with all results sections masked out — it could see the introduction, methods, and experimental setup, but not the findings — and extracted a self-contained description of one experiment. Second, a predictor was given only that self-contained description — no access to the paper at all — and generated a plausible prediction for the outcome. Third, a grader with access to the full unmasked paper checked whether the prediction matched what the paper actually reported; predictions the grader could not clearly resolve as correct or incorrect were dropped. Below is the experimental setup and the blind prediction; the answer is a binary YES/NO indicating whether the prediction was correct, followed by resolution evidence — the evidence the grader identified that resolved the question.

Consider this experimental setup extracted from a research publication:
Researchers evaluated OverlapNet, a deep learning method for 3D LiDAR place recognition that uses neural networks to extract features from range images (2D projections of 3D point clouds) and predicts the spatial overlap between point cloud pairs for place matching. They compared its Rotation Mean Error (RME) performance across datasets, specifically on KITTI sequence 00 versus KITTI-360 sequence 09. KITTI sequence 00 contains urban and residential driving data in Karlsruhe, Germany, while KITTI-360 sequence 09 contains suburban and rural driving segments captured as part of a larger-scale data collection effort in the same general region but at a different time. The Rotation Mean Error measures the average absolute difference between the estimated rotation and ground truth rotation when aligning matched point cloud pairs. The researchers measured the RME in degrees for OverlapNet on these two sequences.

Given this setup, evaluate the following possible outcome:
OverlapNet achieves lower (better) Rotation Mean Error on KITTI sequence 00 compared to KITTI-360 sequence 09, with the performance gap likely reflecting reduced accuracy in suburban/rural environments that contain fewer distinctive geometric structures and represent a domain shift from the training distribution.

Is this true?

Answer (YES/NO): YES